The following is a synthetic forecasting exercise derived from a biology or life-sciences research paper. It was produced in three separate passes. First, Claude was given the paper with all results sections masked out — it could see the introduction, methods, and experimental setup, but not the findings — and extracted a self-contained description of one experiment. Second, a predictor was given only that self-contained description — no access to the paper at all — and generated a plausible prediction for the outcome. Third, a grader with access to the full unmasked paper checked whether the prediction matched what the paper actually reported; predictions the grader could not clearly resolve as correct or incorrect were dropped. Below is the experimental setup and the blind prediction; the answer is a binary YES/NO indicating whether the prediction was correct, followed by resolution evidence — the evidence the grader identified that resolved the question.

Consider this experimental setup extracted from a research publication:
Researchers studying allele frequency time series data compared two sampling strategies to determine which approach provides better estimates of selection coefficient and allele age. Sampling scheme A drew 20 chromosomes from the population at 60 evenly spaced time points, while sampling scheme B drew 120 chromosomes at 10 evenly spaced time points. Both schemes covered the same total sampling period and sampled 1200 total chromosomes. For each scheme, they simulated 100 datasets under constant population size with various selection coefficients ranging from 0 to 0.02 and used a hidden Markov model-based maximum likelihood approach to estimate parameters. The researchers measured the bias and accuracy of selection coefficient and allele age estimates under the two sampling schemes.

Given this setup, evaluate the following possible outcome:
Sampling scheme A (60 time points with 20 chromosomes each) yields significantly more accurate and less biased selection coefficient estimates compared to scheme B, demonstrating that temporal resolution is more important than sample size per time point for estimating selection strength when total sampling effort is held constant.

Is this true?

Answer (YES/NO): NO